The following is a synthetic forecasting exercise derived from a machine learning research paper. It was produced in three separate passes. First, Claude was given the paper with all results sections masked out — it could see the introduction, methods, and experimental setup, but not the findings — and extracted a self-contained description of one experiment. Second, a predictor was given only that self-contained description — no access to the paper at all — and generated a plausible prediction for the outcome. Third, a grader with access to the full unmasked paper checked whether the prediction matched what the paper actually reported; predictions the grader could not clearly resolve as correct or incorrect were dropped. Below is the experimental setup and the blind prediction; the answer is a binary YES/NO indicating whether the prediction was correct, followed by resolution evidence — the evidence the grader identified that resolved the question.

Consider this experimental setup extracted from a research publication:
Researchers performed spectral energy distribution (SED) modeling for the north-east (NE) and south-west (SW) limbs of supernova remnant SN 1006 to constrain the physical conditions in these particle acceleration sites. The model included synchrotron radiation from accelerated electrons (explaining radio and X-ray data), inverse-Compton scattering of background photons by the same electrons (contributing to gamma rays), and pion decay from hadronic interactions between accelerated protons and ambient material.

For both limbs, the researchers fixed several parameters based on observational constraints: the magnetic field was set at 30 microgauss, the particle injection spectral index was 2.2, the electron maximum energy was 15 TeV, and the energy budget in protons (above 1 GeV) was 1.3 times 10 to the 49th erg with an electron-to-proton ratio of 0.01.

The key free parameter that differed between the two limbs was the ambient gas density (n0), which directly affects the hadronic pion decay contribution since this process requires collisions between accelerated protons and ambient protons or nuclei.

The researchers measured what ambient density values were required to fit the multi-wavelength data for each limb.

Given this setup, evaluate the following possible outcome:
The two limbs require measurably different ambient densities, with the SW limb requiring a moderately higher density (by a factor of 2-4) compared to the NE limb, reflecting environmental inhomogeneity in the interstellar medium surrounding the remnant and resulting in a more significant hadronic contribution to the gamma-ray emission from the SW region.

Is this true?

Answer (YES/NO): NO